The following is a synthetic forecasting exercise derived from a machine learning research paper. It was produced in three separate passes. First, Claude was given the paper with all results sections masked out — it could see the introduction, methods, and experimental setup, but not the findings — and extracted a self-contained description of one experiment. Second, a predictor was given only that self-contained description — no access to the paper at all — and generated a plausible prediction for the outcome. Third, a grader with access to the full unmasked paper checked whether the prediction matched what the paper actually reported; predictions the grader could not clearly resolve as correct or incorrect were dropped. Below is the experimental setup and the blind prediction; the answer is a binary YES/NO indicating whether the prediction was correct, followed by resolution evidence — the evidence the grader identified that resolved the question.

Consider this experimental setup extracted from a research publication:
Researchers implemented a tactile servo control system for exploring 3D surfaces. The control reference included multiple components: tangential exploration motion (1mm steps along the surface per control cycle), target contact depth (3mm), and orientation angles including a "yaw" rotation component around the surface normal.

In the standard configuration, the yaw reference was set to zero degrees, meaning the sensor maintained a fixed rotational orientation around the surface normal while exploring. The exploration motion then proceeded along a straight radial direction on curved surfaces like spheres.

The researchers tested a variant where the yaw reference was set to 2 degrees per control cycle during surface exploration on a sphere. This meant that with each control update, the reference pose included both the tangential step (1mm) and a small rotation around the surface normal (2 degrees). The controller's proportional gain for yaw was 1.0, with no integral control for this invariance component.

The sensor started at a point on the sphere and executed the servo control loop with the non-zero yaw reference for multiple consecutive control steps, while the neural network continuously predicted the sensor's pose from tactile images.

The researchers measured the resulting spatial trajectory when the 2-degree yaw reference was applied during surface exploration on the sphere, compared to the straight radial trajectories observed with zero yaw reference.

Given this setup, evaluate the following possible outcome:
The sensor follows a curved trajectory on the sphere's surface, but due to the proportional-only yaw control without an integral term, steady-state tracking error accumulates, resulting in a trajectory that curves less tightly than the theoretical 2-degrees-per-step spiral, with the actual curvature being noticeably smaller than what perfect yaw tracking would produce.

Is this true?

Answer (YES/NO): NO